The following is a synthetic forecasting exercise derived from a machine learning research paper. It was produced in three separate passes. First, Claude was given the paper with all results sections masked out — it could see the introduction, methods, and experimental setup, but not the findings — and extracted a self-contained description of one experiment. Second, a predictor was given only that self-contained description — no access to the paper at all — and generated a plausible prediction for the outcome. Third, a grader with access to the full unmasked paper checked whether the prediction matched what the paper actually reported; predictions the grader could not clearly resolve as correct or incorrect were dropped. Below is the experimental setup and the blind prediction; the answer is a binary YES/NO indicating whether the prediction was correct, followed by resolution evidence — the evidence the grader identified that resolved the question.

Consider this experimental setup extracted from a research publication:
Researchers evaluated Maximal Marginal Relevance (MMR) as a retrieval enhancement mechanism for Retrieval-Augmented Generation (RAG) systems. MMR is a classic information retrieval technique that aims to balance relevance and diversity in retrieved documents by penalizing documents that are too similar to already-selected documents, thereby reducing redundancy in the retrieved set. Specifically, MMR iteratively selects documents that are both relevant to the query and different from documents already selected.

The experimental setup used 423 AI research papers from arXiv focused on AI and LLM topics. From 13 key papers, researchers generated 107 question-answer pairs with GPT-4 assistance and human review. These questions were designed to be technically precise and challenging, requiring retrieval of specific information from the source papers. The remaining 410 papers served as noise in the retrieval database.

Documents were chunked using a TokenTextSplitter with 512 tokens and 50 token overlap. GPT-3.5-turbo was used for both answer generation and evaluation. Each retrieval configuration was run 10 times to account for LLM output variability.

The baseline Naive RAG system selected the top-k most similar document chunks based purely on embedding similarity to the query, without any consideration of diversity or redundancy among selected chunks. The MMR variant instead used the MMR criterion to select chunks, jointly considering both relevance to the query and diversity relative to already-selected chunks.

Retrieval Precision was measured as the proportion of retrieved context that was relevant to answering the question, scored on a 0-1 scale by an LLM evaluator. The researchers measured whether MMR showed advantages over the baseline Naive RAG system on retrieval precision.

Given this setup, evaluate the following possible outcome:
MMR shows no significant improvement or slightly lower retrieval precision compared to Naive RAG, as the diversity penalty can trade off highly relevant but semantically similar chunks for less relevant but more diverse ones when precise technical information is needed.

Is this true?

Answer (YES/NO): YES